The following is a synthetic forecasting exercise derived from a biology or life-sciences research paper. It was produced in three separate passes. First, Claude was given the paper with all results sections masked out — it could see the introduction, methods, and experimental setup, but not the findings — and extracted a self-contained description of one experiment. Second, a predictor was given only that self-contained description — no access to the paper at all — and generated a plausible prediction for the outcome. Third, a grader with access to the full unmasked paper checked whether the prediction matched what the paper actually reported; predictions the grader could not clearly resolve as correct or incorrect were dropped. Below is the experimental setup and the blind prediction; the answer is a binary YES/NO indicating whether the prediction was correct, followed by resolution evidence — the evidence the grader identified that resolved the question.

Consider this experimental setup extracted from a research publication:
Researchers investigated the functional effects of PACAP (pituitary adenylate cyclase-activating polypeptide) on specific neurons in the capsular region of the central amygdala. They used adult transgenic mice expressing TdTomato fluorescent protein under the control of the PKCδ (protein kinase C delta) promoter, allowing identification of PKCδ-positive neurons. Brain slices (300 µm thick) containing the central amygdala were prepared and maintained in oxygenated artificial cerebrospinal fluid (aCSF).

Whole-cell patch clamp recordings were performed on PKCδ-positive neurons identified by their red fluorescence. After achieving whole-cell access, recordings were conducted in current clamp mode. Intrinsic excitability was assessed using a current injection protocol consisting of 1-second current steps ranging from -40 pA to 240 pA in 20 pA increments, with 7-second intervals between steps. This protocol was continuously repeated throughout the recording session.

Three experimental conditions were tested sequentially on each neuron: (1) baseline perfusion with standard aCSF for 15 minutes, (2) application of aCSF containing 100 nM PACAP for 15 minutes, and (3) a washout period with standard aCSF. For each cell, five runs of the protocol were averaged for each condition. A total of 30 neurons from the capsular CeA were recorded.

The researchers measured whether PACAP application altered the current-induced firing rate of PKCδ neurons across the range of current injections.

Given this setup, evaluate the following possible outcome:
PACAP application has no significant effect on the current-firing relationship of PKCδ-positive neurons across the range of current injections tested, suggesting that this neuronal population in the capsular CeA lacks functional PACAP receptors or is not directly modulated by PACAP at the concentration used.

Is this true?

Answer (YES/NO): NO